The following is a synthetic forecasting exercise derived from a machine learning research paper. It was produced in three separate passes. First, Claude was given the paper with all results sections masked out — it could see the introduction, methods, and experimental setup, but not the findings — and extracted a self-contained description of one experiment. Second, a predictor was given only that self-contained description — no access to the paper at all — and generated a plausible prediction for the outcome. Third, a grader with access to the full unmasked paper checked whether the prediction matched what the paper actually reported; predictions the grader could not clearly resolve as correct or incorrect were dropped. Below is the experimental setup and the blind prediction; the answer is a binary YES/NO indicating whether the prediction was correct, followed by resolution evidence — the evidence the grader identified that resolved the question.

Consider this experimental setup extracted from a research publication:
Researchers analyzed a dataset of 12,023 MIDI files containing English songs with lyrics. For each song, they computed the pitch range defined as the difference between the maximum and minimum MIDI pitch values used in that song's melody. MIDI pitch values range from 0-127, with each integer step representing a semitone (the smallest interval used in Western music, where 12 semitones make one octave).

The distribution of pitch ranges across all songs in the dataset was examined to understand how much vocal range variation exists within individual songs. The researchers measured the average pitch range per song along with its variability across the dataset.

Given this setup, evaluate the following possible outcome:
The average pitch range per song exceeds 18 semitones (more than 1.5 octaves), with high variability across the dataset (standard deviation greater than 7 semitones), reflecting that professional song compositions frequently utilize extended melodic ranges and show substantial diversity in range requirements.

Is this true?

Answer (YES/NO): NO